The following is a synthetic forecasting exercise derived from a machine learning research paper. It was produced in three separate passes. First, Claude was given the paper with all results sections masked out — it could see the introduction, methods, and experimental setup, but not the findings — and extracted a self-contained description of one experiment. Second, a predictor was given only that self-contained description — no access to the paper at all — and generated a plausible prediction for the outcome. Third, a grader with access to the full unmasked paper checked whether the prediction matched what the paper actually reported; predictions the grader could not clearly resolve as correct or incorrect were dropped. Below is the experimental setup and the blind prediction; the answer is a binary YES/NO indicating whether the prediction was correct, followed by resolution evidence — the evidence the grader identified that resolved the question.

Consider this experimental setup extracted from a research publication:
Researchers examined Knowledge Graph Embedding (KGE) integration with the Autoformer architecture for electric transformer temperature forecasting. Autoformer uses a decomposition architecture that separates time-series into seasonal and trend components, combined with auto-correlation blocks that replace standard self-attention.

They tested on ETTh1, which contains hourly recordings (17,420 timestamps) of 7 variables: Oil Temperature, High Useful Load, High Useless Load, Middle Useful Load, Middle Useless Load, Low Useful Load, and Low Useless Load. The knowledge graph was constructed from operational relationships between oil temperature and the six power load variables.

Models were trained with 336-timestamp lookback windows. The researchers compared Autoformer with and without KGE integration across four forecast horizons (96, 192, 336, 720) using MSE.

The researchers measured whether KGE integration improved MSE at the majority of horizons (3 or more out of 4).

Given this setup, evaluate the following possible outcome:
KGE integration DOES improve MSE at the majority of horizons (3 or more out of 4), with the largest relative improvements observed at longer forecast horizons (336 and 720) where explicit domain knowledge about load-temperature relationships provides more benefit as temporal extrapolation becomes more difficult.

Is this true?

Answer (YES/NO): NO